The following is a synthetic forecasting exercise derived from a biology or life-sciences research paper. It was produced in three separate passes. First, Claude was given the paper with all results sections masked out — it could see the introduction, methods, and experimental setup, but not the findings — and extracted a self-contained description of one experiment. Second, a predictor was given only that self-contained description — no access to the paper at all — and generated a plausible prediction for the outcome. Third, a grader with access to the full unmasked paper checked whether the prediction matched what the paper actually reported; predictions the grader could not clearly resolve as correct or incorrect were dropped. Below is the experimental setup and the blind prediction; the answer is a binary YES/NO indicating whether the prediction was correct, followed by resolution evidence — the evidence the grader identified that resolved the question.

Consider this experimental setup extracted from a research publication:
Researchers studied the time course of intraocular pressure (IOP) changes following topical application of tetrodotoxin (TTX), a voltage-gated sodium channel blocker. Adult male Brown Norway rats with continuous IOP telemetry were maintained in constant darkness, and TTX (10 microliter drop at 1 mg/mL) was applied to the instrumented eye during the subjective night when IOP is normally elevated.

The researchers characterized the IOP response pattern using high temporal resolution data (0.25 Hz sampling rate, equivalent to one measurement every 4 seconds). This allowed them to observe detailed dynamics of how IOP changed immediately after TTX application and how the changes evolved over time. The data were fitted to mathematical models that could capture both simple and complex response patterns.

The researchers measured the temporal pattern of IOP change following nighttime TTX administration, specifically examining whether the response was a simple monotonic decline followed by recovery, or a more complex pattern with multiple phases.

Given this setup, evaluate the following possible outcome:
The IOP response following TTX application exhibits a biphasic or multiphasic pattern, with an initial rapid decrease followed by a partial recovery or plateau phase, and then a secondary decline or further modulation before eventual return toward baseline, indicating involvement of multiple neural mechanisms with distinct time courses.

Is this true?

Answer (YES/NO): NO